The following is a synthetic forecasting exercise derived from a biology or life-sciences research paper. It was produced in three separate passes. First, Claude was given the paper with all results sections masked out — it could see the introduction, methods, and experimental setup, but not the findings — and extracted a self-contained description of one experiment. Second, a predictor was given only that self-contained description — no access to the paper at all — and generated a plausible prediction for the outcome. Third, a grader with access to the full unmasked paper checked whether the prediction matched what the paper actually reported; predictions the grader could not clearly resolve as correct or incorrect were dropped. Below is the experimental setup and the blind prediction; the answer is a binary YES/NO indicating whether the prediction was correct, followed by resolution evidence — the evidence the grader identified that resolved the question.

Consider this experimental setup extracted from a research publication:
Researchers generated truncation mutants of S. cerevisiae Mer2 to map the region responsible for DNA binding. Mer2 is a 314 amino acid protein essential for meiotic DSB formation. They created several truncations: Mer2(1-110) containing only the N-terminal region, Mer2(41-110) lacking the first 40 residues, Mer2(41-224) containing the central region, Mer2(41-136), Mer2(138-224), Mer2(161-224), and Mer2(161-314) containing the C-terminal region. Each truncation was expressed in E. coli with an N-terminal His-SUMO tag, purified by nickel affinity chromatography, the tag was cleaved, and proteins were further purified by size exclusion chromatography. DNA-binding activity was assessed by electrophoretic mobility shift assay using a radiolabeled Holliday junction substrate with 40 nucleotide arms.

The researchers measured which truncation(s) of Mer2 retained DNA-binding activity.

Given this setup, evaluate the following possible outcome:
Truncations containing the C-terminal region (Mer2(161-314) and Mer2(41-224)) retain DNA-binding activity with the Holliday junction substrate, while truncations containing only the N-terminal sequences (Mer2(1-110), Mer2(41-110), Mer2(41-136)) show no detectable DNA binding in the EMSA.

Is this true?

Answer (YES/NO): NO